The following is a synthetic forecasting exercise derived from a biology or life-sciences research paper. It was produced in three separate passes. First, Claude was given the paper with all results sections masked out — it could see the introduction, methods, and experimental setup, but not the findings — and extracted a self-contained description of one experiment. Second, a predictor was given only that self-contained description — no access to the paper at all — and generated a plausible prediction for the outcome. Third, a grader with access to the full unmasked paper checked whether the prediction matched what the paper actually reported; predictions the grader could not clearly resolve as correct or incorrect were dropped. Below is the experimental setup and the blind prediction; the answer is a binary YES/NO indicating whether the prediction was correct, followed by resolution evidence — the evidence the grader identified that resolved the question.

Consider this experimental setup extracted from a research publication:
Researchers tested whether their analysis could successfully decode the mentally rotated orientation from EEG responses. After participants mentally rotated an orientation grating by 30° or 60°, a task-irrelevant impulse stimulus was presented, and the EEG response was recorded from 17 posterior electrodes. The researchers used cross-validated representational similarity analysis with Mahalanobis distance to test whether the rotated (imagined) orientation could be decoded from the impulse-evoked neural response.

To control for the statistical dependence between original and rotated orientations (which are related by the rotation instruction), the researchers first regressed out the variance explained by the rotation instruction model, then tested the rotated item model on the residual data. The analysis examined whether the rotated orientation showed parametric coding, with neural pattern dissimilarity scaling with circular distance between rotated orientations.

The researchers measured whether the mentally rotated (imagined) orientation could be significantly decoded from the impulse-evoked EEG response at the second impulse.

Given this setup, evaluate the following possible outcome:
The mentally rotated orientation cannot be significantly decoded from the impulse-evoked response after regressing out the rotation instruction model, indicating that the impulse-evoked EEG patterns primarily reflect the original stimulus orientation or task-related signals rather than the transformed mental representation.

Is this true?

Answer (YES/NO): NO